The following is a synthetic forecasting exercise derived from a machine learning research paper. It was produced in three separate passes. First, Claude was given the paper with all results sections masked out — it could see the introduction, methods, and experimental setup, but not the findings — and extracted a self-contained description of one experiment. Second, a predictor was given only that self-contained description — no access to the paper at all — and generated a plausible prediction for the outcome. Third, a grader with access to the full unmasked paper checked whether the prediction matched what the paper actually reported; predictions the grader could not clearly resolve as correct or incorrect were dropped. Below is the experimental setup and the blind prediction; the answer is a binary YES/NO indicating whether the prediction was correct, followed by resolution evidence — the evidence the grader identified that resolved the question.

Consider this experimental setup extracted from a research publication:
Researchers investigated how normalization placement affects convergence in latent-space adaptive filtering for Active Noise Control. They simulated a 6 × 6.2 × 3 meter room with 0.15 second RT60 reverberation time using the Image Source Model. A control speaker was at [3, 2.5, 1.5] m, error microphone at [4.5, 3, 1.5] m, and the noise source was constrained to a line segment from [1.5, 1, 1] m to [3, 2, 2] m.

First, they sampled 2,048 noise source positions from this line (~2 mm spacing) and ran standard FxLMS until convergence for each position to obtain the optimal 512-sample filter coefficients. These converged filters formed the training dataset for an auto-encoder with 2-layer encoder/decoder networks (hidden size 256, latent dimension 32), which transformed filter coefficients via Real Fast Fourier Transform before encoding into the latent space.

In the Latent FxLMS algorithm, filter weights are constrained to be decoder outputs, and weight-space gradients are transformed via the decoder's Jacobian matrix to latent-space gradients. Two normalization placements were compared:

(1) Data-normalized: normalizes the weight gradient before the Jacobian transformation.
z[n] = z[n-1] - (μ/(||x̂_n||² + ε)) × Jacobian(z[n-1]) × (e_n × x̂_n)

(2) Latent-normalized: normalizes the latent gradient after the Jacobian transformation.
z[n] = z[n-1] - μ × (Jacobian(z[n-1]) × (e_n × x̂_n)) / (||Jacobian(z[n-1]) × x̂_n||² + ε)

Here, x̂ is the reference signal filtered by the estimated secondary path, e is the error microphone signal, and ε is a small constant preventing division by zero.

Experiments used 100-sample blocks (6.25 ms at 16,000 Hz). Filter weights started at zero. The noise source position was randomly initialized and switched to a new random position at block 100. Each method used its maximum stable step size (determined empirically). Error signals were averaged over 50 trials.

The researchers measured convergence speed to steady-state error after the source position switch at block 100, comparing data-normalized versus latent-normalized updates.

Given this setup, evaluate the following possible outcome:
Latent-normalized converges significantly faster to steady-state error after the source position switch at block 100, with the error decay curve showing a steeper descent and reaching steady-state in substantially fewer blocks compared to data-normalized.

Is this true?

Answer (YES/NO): YES